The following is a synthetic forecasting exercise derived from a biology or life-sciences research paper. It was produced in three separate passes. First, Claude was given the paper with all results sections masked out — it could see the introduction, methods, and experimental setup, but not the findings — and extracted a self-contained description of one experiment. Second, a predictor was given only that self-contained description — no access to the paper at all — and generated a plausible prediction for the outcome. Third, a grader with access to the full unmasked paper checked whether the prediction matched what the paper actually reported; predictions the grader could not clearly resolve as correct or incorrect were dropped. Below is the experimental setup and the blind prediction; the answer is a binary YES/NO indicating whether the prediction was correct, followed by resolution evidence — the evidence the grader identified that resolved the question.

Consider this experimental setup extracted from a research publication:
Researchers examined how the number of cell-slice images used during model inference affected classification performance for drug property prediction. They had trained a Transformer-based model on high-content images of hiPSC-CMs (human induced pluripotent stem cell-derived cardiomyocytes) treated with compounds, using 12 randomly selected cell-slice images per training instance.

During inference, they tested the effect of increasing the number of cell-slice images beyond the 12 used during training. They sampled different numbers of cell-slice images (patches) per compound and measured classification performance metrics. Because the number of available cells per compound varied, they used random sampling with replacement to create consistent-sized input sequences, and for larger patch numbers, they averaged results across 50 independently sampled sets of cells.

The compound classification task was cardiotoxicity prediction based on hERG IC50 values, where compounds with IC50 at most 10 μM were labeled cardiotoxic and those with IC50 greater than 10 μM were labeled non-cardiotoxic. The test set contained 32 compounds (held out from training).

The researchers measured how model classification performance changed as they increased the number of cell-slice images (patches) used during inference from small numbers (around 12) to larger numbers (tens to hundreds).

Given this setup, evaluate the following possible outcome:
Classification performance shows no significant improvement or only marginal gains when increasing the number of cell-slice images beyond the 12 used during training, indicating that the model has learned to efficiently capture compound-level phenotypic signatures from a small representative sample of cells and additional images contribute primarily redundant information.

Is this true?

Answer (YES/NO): NO